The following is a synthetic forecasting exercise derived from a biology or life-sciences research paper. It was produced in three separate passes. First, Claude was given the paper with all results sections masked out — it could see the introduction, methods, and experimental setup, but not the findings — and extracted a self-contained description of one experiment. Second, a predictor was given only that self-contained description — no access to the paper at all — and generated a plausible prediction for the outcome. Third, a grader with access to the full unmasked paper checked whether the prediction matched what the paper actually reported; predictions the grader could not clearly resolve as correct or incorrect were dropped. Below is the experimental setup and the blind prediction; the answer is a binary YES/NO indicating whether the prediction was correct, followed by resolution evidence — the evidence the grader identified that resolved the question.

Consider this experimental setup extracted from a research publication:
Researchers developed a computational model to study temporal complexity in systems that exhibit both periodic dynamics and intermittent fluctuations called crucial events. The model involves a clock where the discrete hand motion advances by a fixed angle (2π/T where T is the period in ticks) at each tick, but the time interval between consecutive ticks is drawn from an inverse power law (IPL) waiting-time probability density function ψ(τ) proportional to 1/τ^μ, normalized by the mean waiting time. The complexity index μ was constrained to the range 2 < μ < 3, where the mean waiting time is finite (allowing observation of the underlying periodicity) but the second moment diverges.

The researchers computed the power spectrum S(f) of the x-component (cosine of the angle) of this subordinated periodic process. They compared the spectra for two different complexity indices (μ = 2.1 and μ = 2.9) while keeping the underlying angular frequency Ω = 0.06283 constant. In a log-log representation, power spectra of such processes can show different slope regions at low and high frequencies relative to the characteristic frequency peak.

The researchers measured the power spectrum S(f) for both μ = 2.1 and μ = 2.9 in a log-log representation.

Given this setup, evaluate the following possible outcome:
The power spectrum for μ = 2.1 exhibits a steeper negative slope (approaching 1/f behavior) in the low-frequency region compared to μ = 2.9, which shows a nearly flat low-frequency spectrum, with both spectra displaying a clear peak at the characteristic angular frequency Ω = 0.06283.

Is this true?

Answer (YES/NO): YES